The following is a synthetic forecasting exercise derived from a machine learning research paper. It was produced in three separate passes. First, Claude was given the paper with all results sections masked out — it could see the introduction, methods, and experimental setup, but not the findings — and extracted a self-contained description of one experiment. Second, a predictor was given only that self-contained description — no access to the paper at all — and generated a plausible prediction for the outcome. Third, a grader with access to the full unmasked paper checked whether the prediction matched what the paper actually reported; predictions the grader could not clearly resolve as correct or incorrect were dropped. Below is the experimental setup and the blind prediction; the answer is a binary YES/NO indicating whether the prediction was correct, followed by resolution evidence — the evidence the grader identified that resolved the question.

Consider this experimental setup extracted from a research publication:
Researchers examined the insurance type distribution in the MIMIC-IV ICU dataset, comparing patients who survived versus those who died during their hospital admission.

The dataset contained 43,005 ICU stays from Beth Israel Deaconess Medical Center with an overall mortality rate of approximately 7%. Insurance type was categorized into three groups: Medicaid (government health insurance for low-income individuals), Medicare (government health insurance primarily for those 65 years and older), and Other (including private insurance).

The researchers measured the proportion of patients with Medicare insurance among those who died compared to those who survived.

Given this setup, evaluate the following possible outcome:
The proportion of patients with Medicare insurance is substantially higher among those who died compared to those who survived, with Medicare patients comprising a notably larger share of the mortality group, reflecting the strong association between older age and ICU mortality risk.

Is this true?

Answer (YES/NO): YES